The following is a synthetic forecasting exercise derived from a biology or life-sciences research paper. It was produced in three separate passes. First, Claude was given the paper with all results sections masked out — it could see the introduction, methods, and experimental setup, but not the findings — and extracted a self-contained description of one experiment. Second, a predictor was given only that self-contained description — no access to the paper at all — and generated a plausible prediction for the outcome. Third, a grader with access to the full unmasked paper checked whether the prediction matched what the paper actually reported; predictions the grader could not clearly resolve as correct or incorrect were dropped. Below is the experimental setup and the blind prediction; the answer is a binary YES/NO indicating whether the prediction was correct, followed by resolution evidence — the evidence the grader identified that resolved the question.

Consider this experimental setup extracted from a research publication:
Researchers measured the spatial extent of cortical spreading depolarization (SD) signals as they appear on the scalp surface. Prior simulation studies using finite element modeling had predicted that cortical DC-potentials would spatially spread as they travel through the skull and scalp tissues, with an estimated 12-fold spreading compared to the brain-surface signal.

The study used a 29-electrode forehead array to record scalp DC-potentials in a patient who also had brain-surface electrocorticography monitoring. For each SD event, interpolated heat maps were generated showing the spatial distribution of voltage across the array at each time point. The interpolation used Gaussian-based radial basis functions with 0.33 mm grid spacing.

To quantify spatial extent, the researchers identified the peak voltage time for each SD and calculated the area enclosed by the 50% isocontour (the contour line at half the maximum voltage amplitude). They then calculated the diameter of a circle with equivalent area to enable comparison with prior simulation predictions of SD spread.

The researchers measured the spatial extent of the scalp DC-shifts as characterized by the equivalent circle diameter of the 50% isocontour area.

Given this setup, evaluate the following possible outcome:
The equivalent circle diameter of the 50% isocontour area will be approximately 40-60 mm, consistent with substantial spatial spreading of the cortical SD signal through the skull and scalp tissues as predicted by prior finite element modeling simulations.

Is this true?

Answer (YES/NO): YES